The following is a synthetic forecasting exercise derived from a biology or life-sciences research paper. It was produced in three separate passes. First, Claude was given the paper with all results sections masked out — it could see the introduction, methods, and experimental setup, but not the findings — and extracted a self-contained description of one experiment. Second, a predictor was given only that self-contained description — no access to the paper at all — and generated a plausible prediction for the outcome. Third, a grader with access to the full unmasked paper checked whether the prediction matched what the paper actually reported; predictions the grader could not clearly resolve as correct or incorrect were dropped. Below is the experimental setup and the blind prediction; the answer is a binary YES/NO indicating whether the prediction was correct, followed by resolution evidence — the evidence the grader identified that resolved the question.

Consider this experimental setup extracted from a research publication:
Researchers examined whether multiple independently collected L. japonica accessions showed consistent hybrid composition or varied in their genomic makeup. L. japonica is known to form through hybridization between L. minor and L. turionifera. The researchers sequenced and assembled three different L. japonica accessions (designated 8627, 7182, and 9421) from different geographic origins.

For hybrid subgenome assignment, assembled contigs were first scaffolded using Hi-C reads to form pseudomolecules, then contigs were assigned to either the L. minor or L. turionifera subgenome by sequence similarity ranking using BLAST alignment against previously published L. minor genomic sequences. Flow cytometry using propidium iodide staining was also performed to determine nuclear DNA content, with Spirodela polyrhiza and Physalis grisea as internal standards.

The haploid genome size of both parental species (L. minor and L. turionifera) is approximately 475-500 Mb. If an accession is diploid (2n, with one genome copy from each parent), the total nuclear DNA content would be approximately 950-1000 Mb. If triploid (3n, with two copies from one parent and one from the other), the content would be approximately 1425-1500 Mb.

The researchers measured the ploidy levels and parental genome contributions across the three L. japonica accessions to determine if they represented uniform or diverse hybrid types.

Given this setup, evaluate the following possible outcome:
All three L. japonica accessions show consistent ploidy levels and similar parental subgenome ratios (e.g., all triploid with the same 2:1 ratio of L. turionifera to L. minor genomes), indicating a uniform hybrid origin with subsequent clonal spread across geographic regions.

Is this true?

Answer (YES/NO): NO